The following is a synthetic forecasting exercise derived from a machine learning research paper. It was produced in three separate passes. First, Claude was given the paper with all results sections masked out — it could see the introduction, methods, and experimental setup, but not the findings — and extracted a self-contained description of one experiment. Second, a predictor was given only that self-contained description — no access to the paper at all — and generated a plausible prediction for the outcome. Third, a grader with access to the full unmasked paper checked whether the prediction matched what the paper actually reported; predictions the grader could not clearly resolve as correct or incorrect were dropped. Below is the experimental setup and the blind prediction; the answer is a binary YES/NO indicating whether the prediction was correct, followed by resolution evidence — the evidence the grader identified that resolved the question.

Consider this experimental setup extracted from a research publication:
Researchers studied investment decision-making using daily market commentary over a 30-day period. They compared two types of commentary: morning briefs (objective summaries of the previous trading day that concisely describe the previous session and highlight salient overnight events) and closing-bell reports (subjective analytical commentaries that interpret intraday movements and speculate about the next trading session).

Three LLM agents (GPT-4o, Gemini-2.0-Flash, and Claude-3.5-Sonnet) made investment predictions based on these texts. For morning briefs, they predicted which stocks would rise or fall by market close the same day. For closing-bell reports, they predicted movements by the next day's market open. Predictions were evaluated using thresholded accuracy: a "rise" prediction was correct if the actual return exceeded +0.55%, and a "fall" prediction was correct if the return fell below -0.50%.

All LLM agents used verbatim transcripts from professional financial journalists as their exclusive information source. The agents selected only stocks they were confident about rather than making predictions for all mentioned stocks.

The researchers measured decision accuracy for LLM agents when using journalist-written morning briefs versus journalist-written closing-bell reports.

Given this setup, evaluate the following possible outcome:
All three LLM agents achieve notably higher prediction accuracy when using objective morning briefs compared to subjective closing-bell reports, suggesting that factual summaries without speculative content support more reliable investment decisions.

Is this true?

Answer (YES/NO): NO